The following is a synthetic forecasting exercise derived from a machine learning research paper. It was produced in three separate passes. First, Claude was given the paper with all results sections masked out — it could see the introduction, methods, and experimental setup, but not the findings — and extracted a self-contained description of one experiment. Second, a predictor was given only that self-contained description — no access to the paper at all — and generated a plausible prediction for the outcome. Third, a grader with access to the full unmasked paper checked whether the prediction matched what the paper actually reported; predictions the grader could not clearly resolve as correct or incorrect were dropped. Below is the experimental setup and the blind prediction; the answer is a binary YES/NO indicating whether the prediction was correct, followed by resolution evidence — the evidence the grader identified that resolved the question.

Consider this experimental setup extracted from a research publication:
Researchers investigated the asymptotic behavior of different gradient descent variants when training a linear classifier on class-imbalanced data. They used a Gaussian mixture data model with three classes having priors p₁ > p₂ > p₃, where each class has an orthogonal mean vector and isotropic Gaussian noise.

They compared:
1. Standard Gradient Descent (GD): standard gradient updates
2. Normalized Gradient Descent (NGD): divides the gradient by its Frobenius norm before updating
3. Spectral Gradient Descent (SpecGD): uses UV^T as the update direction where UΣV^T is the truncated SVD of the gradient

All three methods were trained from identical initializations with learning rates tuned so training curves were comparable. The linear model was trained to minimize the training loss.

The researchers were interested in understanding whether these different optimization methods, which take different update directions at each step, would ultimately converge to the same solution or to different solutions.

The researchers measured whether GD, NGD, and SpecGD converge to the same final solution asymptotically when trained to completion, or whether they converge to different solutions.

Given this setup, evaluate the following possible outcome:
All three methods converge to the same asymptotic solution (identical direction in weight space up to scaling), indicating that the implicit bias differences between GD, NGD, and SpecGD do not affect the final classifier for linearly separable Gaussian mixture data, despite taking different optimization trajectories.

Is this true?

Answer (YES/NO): YES